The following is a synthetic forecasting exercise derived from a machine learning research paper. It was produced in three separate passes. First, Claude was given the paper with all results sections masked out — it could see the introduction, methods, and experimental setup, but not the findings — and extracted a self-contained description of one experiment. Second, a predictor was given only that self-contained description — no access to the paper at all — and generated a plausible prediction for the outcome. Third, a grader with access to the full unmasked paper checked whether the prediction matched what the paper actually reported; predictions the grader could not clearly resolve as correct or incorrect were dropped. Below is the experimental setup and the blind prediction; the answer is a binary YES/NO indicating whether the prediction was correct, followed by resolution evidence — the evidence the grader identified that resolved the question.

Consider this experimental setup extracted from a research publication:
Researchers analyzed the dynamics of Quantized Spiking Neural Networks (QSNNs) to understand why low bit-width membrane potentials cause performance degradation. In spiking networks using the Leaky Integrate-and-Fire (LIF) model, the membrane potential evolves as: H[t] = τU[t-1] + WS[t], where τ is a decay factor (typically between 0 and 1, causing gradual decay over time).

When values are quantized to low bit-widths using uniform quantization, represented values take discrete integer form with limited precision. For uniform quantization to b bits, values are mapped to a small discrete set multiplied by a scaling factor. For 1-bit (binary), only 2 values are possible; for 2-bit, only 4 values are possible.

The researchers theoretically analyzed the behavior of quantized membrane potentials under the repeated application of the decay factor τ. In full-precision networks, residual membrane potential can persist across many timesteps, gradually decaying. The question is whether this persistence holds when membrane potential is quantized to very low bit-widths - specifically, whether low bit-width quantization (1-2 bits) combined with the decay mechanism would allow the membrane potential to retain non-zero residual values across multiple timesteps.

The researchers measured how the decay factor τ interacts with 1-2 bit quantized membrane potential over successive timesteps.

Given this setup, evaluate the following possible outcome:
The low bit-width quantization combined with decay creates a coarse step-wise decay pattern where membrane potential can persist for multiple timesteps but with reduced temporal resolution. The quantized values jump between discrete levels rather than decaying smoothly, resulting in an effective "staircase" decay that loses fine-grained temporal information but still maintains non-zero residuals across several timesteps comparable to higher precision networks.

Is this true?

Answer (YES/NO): NO